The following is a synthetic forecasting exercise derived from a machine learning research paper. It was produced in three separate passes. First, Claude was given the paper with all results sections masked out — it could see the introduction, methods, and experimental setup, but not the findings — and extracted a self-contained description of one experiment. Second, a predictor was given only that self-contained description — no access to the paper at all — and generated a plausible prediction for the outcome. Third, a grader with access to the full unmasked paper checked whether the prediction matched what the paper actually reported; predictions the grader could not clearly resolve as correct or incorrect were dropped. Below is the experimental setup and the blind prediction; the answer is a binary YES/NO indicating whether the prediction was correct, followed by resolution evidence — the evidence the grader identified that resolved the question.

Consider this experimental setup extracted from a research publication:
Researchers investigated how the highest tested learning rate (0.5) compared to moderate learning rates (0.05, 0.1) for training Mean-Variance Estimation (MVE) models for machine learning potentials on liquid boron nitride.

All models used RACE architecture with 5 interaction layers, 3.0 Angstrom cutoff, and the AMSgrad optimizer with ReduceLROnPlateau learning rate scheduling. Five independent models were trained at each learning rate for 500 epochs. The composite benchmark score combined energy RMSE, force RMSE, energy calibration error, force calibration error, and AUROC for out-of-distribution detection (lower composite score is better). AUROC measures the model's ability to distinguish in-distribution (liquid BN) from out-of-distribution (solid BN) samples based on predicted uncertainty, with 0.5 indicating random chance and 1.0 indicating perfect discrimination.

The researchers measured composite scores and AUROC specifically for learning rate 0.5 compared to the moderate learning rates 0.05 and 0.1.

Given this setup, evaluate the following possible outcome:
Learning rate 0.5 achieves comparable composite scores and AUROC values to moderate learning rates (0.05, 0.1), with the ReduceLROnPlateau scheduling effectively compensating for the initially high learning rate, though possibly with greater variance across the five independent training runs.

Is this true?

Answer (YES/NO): NO